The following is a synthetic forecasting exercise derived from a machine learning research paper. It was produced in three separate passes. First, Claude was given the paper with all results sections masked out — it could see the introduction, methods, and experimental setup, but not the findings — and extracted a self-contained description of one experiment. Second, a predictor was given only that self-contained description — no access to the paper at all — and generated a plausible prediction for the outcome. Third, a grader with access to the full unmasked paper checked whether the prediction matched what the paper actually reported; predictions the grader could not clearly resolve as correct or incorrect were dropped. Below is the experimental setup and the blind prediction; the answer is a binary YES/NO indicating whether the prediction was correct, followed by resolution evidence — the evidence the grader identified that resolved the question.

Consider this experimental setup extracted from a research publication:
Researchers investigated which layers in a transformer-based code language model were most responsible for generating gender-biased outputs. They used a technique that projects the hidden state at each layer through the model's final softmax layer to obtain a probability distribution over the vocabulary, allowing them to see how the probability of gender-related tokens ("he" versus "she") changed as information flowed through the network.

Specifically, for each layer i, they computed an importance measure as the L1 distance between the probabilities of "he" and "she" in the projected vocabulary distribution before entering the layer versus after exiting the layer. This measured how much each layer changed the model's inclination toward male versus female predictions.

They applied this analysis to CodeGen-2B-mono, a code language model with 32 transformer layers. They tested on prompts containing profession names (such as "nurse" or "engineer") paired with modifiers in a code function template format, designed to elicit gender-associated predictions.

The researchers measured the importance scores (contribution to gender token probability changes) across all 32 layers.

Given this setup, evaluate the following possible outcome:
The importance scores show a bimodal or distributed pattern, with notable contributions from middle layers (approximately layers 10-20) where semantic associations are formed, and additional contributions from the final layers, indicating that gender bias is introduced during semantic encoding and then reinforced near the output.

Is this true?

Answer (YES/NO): NO